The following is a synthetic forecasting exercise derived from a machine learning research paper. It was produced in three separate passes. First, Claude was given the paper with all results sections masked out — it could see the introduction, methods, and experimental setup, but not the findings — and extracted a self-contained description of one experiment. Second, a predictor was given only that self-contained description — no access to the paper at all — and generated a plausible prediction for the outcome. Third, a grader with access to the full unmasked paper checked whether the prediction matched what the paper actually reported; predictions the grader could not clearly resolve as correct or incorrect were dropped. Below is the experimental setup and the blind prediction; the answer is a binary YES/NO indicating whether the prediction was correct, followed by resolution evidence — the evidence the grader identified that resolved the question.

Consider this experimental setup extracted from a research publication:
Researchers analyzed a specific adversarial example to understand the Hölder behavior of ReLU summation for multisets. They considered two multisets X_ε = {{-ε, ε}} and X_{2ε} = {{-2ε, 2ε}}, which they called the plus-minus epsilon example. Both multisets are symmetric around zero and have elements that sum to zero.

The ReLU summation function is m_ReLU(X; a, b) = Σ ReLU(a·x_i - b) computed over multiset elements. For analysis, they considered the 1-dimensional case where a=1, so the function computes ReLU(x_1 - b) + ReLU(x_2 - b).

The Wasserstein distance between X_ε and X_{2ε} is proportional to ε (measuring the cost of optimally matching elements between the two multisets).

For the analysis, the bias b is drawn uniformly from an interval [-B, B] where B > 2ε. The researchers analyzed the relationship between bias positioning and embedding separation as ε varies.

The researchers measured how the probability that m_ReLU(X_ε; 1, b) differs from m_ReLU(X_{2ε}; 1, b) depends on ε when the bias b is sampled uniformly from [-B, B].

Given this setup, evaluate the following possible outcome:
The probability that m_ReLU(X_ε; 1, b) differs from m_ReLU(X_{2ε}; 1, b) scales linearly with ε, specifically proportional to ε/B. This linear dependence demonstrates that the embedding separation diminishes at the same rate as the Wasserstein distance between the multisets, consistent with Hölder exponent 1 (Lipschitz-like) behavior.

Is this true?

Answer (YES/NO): NO